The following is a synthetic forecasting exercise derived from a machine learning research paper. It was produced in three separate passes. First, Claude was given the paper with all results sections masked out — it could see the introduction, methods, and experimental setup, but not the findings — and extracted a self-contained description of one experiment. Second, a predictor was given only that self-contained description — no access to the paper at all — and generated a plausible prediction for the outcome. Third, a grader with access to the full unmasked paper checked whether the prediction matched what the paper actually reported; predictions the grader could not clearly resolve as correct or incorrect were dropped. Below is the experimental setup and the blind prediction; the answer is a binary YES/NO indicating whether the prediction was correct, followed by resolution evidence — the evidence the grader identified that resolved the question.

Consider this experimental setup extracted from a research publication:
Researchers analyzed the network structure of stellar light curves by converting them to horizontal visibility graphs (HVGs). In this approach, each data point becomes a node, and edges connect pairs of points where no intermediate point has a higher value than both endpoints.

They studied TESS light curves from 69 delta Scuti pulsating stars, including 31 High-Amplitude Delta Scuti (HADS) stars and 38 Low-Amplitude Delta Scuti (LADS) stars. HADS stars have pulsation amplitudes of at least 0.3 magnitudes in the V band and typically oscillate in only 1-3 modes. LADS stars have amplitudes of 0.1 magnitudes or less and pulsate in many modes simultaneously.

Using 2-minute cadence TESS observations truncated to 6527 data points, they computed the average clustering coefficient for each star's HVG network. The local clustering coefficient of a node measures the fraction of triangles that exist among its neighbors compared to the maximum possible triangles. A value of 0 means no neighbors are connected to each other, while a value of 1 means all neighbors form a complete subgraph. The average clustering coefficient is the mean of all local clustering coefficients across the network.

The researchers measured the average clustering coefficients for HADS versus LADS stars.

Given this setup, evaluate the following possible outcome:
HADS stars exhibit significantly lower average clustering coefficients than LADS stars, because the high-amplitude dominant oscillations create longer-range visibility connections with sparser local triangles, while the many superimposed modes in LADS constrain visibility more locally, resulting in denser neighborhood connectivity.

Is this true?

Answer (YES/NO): YES